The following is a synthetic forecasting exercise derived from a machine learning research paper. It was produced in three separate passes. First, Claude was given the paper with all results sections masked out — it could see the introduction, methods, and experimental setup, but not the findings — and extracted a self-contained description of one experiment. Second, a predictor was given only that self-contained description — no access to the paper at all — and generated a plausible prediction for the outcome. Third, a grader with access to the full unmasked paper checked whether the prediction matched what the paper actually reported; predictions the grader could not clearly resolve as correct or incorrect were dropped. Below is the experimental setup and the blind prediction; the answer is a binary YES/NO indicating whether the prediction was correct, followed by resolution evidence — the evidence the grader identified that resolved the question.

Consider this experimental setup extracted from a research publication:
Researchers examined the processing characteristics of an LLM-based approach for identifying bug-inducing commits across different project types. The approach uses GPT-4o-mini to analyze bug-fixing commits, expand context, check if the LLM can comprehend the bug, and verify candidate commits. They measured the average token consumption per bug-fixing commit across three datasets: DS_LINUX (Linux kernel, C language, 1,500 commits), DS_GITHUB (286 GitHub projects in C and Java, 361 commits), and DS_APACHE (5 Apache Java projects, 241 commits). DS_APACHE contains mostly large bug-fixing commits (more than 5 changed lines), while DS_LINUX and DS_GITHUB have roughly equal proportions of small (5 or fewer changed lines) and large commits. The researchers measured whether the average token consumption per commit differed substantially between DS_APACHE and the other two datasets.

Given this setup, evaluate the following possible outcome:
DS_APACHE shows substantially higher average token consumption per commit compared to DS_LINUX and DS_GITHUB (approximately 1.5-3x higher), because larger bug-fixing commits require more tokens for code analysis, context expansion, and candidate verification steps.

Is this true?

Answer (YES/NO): YES